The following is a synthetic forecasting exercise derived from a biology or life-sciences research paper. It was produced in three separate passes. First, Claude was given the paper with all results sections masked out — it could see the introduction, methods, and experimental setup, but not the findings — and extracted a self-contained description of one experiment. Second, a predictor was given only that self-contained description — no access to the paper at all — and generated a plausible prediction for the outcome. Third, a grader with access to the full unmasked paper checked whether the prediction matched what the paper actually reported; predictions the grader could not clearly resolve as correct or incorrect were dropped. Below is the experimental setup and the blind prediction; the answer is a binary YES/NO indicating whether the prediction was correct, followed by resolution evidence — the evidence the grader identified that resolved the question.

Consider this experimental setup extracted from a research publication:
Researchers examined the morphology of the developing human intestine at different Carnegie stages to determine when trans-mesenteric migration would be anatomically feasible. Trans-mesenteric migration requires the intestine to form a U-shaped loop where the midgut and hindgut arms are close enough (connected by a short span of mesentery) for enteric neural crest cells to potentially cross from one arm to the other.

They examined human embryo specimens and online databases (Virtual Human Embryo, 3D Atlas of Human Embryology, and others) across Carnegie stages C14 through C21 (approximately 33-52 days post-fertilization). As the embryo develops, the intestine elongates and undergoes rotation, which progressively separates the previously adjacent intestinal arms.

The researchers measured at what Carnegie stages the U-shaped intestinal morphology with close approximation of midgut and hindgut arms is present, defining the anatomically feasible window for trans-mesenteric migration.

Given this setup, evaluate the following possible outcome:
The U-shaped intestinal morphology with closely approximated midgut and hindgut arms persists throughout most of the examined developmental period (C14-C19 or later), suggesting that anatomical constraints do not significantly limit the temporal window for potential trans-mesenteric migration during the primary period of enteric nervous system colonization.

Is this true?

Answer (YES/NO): NO